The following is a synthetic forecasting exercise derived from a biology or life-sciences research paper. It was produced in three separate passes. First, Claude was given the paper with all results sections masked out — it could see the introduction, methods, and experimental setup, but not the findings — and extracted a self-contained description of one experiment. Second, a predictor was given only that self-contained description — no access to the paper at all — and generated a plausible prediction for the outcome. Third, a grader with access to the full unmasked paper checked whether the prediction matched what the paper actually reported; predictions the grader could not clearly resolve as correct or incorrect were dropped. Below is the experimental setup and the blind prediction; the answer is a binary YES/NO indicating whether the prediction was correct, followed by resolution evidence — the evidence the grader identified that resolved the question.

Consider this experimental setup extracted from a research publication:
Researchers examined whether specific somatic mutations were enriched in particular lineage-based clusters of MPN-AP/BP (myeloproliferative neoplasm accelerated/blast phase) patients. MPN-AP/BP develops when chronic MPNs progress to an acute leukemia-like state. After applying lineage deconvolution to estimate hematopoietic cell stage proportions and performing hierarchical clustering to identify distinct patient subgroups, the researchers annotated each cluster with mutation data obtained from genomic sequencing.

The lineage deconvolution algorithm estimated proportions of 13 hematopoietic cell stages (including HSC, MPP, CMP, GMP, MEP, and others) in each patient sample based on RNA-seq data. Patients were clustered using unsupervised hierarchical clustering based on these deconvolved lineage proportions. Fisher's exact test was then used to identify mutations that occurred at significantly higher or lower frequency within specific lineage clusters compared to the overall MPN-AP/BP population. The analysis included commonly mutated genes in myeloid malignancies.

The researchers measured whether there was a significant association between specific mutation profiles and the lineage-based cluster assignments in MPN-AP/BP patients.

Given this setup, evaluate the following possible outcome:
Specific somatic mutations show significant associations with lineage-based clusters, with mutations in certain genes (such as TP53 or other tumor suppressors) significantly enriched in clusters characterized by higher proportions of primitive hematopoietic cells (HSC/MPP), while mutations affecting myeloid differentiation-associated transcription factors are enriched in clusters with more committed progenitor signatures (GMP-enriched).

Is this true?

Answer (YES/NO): NO